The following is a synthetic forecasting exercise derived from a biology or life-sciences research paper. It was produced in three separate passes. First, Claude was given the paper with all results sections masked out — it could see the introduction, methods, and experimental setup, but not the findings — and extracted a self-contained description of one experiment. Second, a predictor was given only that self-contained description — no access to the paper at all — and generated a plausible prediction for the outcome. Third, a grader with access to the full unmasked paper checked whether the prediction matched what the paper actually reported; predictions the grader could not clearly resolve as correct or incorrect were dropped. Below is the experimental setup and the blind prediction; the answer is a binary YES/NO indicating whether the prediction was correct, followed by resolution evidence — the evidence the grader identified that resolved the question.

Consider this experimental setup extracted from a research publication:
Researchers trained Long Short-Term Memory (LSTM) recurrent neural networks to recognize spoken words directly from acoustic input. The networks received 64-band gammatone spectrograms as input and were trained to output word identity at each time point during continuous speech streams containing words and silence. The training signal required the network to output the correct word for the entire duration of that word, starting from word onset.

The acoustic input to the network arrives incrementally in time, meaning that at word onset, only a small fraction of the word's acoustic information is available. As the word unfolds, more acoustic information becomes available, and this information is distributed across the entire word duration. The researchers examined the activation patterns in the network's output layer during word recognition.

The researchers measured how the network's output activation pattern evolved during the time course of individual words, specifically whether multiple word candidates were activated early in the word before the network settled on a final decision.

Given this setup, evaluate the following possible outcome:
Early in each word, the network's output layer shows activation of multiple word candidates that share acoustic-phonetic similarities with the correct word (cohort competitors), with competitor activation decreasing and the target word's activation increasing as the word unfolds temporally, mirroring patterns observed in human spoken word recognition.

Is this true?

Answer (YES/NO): NO